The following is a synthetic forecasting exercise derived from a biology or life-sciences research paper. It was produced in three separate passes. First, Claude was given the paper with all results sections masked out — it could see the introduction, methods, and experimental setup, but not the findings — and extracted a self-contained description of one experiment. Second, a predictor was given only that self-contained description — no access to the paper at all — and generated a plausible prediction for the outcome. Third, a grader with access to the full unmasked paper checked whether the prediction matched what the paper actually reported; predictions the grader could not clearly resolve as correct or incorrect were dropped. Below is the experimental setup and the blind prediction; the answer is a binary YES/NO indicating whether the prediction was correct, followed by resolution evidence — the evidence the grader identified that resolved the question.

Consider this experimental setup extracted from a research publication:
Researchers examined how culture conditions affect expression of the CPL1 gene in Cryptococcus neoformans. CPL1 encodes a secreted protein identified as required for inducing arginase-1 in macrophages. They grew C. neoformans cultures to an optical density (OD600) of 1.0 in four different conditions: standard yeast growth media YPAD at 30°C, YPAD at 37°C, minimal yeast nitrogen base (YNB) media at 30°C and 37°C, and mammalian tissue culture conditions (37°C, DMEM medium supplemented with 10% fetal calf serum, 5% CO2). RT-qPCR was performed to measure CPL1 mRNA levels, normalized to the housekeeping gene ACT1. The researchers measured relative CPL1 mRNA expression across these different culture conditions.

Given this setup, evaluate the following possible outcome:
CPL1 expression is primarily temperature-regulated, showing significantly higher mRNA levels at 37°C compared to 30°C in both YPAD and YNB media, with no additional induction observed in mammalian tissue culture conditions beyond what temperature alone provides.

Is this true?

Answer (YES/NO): NO